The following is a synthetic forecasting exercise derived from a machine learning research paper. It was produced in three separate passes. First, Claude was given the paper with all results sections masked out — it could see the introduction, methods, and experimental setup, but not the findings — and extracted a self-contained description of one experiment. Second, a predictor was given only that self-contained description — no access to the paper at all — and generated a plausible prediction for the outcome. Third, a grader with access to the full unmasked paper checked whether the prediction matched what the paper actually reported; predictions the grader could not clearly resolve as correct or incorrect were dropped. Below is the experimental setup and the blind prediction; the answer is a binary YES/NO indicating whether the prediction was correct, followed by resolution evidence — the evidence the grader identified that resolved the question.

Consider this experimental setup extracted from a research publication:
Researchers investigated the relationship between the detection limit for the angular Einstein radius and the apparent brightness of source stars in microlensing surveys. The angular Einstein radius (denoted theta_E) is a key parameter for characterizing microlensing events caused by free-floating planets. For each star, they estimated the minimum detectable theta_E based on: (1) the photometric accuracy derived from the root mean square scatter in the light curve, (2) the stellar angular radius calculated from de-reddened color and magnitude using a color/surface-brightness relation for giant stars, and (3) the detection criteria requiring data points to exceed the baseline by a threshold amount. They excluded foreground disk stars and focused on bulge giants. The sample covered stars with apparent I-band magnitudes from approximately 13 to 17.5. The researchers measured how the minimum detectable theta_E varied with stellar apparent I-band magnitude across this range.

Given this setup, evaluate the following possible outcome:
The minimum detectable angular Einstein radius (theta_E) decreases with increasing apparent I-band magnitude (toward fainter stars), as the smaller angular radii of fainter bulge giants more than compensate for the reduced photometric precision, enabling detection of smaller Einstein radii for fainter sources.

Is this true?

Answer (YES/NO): NO